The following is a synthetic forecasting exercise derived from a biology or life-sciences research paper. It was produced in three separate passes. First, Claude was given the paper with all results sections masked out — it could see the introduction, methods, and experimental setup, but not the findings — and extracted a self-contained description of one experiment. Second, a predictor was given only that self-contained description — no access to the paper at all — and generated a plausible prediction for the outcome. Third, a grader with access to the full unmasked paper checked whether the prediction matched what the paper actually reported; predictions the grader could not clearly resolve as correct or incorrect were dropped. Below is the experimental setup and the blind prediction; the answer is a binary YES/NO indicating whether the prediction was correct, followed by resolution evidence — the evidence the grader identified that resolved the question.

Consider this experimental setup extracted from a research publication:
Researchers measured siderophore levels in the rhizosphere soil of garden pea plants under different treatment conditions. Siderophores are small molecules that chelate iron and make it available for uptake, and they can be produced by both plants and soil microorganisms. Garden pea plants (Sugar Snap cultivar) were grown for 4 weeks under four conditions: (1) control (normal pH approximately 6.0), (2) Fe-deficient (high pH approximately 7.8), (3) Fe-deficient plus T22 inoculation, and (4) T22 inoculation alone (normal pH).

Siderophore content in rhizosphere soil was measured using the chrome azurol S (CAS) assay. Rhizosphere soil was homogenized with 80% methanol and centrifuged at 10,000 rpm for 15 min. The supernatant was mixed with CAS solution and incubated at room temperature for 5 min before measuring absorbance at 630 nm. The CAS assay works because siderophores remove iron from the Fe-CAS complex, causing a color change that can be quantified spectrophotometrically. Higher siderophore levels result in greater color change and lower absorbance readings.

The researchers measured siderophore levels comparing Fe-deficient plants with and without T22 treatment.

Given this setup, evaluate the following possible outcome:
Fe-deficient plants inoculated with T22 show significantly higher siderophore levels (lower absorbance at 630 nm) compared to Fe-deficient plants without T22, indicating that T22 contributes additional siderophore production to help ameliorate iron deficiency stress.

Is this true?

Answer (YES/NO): YES